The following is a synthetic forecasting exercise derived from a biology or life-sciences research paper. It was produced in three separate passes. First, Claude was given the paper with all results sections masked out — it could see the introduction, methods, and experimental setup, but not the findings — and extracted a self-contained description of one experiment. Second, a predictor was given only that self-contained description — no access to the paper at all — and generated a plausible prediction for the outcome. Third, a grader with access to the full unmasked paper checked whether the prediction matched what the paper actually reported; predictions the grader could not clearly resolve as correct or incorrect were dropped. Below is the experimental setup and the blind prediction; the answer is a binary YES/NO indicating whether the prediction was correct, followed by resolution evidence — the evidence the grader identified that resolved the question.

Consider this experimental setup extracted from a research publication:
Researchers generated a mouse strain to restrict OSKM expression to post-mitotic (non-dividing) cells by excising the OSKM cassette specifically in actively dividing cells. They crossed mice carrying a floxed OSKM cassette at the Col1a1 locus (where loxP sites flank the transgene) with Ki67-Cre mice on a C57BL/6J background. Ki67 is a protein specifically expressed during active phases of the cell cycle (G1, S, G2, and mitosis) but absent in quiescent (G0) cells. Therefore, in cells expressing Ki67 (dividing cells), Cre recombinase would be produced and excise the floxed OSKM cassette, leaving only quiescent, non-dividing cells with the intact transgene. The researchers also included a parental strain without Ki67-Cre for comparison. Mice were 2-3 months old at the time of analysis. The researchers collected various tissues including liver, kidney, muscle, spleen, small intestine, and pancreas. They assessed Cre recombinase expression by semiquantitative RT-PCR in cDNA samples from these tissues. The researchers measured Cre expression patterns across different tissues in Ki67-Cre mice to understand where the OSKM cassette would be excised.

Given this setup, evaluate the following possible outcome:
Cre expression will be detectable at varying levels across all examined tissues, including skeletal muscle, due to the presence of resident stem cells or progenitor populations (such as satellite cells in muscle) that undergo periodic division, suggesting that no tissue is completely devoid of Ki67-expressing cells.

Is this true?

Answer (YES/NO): NO